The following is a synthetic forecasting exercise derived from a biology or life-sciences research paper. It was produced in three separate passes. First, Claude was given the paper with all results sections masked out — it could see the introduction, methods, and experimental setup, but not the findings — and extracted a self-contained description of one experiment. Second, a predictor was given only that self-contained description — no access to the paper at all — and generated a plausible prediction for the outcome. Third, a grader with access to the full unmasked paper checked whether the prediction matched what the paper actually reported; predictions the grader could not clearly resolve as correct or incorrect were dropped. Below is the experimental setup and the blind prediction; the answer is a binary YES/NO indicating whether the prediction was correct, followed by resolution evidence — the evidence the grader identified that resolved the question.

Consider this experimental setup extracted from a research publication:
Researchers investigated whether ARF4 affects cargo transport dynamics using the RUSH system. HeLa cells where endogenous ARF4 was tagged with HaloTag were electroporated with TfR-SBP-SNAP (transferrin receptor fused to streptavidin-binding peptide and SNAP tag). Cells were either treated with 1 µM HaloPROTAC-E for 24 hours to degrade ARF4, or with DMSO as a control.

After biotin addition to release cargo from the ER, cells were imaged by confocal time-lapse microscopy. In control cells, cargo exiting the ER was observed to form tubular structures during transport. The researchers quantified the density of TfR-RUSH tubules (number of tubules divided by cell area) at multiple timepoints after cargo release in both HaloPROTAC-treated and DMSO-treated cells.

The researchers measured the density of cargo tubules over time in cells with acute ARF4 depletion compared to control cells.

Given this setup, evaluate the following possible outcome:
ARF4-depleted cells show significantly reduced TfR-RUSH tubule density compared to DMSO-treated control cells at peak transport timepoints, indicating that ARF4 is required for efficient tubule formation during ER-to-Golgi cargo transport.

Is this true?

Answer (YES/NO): NO